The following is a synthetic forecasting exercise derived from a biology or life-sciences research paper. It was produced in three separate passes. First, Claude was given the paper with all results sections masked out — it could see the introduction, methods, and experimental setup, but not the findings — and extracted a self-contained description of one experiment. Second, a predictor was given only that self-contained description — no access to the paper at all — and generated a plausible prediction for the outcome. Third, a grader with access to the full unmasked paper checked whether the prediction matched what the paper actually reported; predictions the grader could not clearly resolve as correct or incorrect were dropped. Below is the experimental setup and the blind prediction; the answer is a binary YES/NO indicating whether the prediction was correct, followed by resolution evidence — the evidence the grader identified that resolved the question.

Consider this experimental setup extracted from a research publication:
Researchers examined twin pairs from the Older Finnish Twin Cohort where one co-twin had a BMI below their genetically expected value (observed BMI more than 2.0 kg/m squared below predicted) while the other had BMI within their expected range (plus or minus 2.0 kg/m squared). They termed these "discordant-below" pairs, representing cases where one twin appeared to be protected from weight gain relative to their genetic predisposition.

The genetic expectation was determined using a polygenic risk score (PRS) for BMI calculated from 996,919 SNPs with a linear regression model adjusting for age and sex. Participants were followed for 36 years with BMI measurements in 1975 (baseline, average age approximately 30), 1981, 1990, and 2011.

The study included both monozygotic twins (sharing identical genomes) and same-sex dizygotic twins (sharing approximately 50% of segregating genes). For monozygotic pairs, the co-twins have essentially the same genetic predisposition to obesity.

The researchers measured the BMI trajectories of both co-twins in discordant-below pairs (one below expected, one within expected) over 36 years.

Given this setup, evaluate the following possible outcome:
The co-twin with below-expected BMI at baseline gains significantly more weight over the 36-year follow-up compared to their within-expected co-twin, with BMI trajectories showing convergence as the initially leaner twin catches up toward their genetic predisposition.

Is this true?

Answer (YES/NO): NO